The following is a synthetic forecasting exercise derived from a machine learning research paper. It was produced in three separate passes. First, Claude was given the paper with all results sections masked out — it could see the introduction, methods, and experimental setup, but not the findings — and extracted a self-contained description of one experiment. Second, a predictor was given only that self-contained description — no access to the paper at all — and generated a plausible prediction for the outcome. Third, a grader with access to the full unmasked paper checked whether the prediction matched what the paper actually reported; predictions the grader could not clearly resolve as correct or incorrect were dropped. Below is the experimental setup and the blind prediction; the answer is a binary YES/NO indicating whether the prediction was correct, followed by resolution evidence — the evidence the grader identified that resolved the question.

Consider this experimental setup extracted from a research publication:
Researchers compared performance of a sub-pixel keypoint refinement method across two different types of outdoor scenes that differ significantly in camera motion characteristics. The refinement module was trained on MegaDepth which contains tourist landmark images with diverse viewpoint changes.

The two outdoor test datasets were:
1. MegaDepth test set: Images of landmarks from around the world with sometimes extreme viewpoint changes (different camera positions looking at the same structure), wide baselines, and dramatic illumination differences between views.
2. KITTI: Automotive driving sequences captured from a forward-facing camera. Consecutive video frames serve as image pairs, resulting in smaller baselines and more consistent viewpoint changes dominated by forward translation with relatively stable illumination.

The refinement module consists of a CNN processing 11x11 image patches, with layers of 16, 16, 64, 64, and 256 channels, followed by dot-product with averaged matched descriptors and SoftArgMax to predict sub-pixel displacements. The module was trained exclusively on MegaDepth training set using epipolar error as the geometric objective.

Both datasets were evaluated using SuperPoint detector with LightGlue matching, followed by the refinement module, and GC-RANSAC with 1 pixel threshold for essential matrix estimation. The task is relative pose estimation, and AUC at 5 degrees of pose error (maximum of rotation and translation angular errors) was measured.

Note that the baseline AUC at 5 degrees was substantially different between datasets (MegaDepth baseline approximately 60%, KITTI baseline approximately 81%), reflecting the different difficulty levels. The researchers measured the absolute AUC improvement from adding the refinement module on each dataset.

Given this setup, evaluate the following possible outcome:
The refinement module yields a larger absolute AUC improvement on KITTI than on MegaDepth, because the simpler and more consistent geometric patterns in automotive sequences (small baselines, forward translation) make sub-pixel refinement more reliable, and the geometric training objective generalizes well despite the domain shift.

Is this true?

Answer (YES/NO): NO